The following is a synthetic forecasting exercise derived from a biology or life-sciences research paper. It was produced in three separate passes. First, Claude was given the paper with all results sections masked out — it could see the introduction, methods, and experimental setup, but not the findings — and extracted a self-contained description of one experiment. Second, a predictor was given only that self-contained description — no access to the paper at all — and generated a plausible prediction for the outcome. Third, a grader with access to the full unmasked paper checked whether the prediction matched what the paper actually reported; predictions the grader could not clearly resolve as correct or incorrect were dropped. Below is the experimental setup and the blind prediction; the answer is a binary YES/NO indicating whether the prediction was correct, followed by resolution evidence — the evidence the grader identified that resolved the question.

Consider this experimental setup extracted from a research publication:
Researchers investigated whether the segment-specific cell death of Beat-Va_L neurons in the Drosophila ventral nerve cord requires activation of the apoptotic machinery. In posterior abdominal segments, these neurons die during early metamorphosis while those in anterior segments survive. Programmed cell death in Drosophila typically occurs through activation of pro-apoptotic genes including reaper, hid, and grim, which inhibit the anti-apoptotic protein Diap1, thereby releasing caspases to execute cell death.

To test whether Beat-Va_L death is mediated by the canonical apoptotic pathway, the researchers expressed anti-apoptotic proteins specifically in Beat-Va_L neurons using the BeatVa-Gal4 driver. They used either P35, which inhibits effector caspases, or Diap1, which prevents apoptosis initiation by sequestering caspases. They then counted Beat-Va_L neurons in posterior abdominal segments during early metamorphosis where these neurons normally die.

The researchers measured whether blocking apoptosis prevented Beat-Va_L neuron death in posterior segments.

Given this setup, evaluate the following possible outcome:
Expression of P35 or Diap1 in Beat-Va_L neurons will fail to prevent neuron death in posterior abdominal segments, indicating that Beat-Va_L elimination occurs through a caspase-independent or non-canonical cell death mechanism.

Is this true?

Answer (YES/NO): NO